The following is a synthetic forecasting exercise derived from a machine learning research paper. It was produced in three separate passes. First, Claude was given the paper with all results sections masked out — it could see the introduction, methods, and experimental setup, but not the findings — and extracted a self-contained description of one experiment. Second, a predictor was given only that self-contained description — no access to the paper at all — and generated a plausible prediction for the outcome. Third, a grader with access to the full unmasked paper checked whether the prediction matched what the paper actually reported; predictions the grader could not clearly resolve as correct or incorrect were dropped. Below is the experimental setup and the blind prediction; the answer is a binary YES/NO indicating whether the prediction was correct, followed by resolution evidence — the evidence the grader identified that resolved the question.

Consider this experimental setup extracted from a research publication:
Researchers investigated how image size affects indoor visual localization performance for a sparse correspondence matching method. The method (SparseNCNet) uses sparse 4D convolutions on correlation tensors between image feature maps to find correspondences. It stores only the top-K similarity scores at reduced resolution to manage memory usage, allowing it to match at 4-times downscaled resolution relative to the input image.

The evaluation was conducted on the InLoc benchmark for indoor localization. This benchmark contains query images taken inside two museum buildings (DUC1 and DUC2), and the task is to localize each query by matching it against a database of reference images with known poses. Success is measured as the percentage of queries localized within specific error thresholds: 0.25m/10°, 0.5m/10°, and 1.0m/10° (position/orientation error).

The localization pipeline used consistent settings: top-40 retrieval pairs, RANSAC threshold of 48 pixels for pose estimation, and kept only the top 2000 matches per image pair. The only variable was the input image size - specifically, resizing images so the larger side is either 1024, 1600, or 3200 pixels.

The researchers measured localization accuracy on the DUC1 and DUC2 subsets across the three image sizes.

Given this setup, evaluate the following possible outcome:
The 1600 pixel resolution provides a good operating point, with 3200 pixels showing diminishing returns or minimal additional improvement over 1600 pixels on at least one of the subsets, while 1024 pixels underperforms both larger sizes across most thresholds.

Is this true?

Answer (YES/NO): NO